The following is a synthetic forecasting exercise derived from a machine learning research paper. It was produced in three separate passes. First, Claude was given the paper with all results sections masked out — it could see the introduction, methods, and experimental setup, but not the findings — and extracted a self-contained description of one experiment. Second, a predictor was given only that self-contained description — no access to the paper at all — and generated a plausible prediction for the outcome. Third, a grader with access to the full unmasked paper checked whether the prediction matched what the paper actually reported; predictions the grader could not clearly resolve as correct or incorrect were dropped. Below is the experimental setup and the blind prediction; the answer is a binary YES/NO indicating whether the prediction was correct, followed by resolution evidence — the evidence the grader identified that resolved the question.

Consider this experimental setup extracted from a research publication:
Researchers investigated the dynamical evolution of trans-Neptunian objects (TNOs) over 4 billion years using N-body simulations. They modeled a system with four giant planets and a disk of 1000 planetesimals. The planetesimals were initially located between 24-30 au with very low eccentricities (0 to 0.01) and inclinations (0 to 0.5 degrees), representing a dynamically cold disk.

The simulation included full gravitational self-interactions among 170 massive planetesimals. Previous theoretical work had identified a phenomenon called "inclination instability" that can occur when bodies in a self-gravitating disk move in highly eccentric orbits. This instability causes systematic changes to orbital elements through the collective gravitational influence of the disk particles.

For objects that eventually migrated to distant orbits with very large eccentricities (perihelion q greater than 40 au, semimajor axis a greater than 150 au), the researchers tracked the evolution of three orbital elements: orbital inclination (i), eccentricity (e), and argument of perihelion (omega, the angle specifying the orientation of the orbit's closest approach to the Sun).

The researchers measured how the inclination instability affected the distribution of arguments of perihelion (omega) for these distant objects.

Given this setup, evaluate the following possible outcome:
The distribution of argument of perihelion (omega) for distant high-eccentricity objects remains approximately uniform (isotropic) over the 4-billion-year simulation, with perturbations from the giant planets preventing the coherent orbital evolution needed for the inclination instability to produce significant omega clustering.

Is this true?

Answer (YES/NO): NO